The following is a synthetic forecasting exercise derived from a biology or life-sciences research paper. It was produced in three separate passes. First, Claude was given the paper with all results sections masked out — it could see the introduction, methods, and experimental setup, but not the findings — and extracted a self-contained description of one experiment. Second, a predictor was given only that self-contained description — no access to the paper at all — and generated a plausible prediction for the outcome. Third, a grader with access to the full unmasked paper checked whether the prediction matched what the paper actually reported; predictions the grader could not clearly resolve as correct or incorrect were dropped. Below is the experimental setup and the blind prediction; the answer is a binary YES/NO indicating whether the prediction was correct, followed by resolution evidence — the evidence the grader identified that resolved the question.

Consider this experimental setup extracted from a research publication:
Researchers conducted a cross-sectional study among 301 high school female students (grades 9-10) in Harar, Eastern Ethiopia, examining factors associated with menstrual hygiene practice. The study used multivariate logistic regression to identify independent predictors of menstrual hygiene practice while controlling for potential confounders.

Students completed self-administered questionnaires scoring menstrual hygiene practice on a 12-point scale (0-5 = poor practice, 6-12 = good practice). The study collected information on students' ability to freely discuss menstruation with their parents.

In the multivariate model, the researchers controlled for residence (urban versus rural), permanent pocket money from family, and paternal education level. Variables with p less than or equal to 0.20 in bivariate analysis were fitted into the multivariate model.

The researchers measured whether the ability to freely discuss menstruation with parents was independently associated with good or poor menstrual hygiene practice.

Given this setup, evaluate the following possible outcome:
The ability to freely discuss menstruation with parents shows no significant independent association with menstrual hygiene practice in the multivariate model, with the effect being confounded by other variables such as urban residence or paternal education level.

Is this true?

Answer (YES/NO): NO